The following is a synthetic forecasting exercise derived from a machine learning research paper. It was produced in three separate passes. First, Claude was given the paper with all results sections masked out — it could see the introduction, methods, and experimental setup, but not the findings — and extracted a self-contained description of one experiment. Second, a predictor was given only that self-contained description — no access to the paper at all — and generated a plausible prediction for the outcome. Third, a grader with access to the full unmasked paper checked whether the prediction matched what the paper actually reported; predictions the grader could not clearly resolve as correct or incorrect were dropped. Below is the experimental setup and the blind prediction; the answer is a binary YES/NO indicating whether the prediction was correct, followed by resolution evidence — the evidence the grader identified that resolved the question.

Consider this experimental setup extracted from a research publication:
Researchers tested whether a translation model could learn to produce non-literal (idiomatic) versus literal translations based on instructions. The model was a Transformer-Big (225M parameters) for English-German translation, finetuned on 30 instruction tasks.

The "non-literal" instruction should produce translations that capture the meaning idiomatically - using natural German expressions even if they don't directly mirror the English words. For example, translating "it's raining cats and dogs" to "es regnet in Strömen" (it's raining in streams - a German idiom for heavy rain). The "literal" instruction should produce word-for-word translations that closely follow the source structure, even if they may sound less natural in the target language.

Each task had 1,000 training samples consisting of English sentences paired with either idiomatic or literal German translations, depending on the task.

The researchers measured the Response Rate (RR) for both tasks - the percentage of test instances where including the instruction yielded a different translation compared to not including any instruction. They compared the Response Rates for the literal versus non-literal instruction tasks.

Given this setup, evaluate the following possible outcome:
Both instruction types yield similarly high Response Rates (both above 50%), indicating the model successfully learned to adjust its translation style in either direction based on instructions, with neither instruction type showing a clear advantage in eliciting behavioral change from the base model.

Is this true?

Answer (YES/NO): NO